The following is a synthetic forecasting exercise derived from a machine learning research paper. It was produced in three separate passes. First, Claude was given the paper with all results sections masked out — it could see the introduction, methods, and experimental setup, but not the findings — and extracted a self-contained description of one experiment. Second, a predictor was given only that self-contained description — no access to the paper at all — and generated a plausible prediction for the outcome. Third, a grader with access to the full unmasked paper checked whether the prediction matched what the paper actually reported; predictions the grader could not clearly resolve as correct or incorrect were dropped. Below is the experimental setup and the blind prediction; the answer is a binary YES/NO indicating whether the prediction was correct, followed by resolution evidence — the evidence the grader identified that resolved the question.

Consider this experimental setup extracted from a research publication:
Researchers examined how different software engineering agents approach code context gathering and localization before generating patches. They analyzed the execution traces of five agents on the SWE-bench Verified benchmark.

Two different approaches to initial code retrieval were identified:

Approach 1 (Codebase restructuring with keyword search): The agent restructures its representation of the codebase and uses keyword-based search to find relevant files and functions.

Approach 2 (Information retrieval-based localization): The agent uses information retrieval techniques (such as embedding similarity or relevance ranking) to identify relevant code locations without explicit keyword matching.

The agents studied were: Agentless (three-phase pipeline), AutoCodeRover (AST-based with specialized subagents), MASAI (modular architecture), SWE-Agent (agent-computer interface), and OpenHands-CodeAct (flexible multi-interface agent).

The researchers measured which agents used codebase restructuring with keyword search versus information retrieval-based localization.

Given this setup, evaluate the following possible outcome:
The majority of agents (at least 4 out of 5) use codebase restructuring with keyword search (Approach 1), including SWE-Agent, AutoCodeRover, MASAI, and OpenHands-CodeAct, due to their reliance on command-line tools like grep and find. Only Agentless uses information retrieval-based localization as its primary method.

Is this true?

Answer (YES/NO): NO